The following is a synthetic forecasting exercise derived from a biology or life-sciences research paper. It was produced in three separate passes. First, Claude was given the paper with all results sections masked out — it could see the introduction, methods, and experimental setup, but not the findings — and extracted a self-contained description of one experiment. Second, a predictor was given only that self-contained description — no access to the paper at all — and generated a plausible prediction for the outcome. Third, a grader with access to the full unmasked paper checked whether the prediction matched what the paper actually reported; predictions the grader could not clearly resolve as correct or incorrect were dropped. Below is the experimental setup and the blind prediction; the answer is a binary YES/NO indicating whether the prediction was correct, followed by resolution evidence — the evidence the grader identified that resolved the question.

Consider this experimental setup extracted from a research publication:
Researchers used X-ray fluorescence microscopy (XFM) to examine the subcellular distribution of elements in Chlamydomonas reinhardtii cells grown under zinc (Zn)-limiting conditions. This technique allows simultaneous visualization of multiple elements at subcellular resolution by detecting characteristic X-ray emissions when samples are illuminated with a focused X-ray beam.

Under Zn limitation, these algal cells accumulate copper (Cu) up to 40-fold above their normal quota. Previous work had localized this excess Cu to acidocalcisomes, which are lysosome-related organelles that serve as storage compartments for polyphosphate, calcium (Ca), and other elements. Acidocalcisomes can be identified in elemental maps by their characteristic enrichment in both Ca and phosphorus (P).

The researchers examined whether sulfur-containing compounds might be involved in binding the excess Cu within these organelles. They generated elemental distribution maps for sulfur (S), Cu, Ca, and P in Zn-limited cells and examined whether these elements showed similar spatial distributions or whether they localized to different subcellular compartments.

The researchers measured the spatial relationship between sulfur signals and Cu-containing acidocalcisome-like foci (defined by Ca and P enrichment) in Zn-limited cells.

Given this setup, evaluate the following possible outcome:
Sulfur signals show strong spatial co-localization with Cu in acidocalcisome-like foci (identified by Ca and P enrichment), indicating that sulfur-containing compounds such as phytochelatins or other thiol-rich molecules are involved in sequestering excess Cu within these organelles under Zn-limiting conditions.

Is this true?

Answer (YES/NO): YES